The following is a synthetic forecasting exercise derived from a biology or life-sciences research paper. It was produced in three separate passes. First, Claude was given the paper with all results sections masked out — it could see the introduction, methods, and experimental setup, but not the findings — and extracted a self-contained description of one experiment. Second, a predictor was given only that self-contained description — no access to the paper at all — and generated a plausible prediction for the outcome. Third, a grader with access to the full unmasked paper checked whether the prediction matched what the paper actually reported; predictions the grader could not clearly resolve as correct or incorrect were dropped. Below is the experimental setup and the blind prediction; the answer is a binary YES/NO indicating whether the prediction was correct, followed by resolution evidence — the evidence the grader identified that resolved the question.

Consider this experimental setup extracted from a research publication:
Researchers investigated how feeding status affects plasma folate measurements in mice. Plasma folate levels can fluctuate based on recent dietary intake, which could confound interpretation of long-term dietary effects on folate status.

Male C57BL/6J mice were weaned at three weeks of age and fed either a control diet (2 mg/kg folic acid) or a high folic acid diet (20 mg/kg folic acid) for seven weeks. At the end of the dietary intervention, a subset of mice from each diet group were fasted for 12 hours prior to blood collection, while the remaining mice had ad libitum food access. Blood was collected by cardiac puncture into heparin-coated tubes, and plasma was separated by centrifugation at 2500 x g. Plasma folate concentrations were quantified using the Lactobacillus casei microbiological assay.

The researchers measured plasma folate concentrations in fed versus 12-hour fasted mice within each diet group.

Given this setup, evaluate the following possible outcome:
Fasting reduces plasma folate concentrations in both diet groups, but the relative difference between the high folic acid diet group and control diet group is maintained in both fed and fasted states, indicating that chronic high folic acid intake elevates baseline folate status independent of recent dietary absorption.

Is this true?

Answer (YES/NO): NO